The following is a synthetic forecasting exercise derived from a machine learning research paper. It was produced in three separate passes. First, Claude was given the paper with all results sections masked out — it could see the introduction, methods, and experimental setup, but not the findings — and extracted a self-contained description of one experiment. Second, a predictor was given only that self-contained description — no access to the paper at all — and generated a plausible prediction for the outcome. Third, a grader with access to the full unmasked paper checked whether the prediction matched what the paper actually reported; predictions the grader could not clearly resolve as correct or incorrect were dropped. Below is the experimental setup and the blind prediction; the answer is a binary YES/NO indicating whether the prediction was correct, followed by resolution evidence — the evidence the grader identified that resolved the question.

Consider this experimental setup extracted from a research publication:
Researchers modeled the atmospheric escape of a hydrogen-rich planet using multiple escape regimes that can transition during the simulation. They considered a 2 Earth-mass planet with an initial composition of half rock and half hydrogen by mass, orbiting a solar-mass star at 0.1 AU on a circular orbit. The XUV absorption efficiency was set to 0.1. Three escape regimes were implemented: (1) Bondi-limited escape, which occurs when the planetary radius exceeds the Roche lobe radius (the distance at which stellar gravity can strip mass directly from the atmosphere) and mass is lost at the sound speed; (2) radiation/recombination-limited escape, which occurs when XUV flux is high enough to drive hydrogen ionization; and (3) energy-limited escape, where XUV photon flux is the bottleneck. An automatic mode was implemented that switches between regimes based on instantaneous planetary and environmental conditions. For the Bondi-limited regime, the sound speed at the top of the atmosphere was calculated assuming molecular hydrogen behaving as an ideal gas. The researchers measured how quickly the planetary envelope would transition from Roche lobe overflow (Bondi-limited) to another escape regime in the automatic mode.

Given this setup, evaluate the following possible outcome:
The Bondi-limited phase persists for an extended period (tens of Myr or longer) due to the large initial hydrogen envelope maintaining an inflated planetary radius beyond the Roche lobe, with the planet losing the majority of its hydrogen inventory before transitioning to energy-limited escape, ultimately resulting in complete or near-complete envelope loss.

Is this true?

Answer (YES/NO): NO